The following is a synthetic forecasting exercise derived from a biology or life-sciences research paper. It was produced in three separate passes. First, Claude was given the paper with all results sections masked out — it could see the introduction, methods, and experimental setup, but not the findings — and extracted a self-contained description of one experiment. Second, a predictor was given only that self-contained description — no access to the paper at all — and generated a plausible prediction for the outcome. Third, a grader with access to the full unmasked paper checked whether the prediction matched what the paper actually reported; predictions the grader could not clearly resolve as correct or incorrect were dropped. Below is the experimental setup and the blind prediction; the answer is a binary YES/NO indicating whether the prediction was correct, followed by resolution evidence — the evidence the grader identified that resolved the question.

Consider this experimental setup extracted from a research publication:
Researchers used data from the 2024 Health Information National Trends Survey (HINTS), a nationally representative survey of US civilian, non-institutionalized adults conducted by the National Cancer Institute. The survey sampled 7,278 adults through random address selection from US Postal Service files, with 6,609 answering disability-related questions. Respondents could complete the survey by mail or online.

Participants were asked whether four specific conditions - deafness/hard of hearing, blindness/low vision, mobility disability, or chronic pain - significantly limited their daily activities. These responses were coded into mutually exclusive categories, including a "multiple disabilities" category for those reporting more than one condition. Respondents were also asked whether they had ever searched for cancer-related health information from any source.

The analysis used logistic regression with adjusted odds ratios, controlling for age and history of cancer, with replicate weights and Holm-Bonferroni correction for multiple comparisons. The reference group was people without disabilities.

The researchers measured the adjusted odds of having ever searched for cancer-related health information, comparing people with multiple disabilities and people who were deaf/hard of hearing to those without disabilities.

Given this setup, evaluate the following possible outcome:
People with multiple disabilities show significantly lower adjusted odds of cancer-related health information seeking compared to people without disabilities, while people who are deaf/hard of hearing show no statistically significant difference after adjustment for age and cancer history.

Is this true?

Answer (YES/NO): NO